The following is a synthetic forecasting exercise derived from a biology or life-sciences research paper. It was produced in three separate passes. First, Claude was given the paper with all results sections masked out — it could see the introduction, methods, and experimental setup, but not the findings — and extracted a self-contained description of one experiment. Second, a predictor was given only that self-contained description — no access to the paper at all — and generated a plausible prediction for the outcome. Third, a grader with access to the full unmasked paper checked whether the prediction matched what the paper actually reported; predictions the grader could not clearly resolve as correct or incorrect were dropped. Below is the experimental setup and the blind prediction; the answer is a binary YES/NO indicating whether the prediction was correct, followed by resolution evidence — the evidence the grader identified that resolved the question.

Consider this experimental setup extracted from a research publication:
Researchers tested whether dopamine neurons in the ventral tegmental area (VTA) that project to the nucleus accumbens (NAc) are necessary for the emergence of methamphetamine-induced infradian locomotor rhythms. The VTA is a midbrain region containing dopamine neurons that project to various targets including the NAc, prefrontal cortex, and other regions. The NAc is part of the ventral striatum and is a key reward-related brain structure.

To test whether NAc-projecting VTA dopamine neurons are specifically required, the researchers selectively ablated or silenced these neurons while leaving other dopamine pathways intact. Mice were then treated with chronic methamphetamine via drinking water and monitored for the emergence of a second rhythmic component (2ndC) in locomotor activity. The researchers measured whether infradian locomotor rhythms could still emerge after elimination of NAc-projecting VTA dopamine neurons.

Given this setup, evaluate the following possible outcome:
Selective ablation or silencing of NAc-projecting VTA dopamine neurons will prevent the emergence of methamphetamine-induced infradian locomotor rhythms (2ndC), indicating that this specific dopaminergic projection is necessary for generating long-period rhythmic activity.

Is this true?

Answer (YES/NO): YES